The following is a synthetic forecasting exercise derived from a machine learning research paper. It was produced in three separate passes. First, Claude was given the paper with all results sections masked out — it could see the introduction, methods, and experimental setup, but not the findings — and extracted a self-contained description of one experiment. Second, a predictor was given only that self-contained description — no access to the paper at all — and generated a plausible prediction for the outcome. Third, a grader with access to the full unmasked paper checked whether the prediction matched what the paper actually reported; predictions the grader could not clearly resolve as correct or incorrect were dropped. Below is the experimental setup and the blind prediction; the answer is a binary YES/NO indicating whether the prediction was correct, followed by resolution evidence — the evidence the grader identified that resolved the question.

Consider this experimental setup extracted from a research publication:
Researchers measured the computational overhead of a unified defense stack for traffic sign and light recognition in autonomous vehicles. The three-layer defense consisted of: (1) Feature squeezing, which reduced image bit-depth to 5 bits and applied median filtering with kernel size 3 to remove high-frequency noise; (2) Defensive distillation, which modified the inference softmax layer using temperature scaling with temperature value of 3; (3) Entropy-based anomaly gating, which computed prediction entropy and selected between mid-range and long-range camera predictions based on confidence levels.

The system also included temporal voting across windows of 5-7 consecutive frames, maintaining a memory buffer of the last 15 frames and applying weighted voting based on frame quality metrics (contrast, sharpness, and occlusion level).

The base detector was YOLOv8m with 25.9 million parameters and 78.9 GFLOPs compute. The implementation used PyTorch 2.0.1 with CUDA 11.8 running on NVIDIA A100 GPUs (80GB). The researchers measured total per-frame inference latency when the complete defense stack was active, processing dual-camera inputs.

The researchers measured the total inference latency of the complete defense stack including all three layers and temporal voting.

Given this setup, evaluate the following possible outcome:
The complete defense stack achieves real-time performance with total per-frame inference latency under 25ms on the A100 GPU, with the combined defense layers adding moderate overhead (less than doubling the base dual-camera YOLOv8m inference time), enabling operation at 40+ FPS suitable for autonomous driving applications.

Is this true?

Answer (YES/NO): YES